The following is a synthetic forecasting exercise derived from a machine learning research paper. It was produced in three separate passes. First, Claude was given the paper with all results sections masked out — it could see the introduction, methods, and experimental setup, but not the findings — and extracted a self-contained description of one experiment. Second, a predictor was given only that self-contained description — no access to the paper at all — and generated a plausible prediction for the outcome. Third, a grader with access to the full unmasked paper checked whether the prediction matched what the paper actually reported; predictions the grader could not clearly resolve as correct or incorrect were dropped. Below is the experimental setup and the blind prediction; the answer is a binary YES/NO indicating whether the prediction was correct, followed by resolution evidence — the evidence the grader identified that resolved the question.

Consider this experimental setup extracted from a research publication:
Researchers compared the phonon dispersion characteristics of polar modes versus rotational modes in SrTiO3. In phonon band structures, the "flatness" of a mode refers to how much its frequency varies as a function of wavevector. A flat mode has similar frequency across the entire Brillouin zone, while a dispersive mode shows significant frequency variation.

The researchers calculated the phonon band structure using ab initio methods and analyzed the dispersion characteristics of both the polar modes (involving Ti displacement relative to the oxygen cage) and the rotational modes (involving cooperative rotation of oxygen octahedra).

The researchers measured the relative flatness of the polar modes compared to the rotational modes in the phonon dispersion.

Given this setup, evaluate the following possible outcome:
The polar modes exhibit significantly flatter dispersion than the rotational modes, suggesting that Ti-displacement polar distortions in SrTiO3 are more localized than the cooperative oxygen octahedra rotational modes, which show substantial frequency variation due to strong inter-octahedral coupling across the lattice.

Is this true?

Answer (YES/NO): NO